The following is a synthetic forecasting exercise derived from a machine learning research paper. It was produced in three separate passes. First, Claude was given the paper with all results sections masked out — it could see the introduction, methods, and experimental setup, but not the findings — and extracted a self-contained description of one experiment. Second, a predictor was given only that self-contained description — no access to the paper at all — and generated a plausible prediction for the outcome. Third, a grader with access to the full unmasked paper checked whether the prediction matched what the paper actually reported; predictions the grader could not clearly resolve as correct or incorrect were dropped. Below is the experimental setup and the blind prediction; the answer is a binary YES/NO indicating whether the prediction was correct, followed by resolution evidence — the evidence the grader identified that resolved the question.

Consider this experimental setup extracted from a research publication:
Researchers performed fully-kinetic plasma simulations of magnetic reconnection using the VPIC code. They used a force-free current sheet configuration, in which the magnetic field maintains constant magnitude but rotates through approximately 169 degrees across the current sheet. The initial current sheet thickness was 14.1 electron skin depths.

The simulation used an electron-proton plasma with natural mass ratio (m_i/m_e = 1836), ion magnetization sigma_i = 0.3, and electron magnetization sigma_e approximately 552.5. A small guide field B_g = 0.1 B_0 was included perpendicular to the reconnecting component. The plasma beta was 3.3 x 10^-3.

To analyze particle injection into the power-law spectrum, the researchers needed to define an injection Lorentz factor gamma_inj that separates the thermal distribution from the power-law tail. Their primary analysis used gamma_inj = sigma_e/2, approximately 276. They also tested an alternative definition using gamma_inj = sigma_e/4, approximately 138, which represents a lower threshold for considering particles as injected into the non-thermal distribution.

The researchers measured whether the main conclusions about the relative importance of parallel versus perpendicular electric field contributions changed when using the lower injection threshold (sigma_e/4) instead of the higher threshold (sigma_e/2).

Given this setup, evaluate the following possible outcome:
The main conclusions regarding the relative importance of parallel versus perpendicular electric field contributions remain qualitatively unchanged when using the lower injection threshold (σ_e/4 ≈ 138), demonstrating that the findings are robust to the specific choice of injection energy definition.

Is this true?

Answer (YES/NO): YES